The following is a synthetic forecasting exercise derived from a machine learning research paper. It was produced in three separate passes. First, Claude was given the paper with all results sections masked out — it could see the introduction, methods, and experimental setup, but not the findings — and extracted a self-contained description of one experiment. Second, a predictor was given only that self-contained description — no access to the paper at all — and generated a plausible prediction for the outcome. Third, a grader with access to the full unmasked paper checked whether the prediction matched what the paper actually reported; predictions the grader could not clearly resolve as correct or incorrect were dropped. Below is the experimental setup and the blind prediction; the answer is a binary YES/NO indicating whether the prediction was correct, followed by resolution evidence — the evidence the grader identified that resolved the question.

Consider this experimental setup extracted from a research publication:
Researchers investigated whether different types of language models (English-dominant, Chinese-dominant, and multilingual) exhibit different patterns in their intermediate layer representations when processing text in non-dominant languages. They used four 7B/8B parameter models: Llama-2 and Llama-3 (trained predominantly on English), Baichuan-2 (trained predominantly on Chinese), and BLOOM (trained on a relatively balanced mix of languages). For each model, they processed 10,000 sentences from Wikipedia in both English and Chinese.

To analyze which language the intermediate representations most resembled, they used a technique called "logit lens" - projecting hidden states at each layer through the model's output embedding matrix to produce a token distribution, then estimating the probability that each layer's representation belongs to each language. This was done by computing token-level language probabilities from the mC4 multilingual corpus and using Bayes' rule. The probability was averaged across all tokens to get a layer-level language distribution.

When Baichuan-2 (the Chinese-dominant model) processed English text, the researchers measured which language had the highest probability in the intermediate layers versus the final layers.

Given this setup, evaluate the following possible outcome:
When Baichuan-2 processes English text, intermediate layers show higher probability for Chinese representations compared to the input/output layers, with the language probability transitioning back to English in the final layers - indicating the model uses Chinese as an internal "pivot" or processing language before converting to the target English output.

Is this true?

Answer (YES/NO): YES